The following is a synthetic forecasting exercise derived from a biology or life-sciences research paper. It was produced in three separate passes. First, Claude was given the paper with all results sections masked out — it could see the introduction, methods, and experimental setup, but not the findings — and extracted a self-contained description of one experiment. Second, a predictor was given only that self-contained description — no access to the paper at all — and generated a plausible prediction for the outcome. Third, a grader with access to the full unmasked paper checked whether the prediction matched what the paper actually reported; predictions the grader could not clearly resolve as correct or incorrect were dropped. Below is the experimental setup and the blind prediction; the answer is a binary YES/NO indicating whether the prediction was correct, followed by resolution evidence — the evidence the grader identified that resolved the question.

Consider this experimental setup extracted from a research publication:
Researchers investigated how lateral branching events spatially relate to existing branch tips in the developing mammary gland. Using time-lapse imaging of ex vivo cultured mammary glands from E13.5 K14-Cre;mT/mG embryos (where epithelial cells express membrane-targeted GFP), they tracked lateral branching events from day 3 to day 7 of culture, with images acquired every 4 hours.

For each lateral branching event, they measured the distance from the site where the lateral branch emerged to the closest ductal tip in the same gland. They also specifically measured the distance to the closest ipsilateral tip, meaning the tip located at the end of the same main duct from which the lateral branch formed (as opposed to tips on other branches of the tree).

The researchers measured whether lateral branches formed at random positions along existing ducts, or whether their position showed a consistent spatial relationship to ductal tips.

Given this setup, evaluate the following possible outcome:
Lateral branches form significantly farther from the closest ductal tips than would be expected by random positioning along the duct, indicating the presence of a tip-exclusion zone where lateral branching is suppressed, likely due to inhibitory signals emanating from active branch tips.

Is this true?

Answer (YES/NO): YES